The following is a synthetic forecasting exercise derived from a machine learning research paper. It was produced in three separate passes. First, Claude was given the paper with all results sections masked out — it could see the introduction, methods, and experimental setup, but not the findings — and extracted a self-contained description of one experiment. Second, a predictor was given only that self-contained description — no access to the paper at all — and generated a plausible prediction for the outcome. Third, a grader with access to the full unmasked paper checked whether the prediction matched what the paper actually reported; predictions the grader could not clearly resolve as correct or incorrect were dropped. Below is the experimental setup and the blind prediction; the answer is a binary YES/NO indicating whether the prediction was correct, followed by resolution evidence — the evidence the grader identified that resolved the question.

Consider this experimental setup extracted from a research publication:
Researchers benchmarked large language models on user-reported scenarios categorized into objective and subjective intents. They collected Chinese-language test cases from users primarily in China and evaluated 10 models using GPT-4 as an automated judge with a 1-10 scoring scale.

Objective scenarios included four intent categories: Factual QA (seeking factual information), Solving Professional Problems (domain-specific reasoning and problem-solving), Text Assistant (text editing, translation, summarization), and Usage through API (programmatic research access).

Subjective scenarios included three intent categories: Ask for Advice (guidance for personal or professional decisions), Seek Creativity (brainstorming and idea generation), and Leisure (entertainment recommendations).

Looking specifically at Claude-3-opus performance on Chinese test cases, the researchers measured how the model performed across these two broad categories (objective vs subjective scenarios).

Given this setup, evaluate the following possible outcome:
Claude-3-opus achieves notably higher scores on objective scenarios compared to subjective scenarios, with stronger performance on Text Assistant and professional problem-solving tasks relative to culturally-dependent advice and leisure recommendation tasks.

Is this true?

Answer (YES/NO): YES